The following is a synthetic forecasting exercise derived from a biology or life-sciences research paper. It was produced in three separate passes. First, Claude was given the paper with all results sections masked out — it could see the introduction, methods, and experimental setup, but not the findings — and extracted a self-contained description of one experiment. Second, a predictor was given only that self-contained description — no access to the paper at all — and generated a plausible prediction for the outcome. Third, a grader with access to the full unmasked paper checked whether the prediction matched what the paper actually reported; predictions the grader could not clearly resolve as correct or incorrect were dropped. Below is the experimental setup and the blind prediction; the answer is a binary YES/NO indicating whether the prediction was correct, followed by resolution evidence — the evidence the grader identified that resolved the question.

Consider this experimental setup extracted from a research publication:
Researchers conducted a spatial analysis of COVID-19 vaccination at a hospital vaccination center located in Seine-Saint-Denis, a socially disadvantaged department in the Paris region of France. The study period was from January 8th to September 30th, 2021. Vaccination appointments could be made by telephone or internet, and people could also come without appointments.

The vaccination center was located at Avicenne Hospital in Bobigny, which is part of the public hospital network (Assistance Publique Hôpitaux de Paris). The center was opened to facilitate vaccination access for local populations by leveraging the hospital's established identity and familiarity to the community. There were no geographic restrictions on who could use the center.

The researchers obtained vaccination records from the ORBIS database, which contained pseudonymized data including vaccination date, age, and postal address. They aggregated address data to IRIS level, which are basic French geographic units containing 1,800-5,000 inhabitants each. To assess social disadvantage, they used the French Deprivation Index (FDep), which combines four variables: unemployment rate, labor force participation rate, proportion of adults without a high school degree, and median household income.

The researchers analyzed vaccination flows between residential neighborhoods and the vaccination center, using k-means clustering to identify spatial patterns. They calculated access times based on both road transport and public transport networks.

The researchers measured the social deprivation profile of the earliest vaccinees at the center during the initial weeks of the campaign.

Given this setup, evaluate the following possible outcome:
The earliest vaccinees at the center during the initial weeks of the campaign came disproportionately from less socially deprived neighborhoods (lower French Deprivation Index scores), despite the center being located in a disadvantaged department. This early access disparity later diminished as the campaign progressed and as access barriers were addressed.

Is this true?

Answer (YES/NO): YES